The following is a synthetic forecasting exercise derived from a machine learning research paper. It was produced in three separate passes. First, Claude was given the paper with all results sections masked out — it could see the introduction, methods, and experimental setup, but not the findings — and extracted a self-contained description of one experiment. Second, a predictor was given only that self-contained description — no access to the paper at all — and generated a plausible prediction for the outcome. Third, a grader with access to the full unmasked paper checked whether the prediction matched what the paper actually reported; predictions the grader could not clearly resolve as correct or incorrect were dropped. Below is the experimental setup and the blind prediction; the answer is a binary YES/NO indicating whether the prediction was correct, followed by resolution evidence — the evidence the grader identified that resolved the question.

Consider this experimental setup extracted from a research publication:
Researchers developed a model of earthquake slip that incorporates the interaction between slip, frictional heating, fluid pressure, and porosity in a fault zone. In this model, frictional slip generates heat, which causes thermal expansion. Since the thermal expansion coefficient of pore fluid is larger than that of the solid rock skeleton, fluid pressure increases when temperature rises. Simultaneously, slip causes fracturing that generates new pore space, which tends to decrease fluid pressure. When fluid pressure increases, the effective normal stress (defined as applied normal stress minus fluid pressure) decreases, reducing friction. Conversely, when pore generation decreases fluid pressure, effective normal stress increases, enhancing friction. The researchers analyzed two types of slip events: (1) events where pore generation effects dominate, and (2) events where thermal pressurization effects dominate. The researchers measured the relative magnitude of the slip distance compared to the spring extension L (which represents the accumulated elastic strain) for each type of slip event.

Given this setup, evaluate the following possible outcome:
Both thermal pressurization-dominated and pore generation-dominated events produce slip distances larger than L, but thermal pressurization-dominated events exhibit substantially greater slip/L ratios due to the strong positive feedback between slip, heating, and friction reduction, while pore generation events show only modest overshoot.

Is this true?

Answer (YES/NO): NO